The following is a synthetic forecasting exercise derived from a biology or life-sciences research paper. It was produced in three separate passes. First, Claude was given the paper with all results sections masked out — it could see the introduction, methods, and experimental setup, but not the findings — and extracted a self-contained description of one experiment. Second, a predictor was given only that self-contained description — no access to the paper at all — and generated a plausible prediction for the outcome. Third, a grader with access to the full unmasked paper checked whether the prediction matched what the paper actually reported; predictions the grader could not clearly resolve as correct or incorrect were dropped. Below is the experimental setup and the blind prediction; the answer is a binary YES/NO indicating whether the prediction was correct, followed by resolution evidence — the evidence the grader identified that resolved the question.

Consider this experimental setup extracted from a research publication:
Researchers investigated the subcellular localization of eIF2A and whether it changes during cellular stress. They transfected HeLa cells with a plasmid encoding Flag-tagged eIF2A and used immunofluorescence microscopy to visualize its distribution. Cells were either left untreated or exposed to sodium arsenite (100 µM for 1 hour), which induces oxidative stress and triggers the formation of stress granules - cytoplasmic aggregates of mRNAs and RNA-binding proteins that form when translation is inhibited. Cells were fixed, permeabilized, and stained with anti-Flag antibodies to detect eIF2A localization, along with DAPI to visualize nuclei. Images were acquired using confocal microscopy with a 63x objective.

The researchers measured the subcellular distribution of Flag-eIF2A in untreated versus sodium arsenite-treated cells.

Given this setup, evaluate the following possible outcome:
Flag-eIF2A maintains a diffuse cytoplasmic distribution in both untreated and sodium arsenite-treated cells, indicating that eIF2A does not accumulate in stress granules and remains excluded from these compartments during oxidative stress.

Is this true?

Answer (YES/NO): NO